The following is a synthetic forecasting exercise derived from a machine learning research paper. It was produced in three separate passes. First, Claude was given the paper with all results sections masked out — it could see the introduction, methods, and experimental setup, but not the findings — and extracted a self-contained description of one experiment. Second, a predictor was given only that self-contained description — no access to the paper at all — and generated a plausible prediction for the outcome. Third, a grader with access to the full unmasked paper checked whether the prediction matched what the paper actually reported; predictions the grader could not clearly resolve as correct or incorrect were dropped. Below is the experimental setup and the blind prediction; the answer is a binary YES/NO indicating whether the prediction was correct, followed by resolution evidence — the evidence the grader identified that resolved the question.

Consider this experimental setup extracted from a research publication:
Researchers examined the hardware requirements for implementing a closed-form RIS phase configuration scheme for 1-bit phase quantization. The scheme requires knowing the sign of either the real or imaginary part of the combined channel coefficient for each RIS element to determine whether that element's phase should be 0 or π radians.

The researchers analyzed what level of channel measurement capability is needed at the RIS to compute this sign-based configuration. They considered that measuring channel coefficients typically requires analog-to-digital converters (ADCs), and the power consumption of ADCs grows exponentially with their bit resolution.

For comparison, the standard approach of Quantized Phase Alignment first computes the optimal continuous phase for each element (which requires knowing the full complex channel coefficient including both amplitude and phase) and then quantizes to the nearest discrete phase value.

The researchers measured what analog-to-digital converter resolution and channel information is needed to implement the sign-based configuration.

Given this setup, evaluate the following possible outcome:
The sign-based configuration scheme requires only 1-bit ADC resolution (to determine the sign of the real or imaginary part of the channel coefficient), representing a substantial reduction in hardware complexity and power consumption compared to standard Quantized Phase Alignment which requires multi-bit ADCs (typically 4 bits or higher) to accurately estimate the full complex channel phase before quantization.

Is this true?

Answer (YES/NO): NO